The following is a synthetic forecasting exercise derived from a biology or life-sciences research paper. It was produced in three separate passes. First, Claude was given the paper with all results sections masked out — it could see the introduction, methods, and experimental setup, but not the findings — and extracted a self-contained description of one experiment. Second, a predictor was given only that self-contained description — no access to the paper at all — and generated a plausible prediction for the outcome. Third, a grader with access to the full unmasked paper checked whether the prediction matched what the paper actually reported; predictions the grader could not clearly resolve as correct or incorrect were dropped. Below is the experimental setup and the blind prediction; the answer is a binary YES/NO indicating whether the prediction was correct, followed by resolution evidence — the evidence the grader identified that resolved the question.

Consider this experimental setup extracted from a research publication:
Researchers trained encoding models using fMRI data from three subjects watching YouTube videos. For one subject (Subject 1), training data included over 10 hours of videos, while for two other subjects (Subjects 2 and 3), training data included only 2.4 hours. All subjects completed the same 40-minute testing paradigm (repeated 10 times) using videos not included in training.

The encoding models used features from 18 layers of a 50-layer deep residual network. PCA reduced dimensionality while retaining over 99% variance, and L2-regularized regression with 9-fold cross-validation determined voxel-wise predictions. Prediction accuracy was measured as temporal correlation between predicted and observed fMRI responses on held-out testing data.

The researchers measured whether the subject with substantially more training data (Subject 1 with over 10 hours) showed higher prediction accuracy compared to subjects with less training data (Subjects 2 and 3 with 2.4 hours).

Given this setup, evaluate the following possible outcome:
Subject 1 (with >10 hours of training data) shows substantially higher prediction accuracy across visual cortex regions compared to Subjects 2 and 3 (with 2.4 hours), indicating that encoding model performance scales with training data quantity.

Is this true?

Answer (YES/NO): NO